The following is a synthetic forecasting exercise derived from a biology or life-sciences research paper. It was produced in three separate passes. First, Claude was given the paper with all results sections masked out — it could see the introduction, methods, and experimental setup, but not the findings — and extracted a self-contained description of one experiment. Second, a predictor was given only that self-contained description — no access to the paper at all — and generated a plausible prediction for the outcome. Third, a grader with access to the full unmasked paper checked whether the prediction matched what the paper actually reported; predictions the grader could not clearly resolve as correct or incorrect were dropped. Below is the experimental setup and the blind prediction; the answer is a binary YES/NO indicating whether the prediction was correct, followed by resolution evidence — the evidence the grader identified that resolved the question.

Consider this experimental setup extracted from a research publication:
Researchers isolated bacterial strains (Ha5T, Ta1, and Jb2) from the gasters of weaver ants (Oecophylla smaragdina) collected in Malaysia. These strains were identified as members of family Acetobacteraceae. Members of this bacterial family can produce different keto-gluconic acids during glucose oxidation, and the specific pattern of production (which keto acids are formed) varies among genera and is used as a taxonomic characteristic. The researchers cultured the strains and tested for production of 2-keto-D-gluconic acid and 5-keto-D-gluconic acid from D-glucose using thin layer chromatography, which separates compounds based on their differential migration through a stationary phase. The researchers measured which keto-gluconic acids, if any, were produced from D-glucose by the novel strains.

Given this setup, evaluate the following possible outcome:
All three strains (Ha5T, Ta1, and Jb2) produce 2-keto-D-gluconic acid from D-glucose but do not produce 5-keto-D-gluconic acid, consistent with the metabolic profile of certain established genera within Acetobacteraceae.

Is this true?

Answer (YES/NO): YES